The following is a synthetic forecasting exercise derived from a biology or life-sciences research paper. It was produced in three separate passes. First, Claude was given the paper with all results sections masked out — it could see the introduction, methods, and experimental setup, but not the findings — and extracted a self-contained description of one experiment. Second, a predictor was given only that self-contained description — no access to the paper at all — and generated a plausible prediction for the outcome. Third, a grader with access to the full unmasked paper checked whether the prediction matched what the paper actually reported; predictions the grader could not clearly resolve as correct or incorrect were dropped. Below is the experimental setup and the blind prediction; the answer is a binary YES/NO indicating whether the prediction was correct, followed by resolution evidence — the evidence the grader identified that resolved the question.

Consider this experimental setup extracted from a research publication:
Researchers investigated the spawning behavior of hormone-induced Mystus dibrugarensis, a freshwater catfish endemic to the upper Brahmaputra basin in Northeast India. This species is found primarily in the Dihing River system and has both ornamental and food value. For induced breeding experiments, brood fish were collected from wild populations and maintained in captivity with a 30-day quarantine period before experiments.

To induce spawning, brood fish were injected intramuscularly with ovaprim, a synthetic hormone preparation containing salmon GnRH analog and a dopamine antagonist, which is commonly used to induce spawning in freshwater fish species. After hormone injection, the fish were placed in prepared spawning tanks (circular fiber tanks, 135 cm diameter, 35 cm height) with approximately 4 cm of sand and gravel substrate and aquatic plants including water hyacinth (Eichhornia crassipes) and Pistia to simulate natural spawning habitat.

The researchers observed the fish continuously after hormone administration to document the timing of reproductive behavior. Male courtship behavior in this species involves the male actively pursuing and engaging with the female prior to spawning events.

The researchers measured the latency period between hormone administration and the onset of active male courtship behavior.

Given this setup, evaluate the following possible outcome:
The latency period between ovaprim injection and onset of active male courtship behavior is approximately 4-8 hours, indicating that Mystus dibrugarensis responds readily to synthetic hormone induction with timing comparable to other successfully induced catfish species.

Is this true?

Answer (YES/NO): NO